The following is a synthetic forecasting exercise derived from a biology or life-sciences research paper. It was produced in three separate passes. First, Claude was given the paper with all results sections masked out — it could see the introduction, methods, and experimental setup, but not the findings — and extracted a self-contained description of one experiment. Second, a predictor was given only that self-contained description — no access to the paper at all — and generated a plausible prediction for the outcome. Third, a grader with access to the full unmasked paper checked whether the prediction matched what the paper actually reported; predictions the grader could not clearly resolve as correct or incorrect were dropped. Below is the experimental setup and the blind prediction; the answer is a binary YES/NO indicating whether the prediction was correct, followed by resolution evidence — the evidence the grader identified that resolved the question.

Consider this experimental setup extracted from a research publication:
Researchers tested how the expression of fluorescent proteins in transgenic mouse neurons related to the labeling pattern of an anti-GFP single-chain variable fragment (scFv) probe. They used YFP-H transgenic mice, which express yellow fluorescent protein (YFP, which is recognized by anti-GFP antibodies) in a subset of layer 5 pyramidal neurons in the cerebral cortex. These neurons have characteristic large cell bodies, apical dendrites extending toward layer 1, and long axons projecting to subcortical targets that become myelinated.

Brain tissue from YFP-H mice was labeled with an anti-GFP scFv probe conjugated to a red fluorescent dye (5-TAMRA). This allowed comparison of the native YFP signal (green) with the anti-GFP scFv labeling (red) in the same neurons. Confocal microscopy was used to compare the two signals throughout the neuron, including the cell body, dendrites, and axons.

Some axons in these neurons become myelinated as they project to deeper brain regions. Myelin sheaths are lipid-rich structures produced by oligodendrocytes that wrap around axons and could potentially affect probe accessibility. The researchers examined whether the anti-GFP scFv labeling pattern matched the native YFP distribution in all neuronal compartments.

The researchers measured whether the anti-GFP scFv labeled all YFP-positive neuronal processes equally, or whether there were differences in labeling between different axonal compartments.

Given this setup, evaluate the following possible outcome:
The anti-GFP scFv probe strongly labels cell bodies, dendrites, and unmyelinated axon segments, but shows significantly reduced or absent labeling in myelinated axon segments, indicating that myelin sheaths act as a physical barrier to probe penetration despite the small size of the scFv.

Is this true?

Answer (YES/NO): YES